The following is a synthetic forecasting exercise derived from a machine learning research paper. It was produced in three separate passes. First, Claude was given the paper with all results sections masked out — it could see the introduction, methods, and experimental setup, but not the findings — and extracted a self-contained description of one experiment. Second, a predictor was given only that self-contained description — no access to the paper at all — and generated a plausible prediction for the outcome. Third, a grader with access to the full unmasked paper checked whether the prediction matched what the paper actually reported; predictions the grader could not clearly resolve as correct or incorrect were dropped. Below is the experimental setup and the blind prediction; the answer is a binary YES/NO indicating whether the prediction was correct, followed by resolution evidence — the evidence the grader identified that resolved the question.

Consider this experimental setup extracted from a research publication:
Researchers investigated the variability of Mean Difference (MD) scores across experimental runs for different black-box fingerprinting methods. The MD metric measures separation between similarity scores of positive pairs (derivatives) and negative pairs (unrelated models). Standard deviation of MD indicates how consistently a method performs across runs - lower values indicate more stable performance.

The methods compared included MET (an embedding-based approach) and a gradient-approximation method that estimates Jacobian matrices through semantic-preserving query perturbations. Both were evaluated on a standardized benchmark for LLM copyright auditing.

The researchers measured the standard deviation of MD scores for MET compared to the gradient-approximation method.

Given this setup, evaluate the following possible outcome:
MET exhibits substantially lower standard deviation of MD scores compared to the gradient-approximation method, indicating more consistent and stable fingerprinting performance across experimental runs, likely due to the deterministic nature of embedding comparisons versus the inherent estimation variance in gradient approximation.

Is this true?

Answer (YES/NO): YES